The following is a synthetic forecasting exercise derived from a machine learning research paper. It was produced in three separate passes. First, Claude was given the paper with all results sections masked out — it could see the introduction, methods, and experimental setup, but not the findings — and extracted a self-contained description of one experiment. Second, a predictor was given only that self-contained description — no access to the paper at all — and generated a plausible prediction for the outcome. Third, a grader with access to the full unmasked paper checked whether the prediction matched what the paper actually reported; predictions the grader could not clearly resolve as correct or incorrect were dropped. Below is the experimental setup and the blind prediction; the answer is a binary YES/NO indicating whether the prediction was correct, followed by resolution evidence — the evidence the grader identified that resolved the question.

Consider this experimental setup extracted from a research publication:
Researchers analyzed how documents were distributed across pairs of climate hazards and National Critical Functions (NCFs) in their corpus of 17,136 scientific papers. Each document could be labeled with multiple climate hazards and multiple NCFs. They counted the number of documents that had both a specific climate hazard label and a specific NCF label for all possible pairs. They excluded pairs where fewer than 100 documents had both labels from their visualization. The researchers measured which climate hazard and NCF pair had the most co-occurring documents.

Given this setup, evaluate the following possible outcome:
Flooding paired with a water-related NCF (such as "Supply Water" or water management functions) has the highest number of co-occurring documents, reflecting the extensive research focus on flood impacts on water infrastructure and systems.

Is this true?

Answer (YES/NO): NO